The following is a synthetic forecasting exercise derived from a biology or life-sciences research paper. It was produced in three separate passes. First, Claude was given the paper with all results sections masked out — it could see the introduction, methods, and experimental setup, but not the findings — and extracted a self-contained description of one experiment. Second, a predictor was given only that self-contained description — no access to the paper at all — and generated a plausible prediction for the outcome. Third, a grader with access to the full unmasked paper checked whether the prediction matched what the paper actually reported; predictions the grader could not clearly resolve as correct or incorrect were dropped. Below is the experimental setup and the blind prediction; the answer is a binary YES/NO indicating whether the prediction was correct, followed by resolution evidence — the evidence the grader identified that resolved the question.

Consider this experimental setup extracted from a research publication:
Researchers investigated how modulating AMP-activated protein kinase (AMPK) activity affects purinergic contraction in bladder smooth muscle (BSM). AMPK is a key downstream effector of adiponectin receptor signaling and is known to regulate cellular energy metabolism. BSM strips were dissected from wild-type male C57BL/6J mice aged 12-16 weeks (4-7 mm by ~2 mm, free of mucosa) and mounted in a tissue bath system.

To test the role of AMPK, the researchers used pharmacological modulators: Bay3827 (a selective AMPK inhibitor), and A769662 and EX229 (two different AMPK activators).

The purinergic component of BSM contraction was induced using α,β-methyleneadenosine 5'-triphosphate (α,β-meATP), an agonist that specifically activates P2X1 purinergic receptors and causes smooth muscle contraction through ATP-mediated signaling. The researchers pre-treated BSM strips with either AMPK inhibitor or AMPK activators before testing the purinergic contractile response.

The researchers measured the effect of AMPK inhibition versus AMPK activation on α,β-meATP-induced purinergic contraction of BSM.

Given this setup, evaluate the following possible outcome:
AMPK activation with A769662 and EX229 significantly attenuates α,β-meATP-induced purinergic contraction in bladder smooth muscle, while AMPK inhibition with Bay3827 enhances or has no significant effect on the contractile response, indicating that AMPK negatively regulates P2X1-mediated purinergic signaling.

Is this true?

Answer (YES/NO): NO